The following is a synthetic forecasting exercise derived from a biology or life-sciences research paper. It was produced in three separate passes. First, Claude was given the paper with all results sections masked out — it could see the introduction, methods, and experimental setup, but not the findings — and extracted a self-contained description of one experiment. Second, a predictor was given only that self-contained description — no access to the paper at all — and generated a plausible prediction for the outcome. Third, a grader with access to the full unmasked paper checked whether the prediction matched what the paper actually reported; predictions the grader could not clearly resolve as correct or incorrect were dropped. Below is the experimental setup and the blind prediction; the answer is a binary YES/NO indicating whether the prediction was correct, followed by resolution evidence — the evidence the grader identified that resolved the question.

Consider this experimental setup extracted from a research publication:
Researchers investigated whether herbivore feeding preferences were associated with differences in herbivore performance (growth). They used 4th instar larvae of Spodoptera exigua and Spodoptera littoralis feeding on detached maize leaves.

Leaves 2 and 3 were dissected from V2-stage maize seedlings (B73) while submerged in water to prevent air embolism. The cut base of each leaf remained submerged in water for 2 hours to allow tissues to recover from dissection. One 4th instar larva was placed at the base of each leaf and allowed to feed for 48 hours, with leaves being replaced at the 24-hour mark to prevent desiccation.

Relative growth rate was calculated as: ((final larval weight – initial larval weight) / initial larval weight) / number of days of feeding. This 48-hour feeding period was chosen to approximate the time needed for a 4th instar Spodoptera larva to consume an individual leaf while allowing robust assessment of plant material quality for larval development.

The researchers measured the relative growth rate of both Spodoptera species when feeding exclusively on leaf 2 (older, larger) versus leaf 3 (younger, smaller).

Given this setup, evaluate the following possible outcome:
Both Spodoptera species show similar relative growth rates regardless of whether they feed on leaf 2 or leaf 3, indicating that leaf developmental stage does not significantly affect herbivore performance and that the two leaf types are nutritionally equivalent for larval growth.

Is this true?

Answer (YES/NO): YES